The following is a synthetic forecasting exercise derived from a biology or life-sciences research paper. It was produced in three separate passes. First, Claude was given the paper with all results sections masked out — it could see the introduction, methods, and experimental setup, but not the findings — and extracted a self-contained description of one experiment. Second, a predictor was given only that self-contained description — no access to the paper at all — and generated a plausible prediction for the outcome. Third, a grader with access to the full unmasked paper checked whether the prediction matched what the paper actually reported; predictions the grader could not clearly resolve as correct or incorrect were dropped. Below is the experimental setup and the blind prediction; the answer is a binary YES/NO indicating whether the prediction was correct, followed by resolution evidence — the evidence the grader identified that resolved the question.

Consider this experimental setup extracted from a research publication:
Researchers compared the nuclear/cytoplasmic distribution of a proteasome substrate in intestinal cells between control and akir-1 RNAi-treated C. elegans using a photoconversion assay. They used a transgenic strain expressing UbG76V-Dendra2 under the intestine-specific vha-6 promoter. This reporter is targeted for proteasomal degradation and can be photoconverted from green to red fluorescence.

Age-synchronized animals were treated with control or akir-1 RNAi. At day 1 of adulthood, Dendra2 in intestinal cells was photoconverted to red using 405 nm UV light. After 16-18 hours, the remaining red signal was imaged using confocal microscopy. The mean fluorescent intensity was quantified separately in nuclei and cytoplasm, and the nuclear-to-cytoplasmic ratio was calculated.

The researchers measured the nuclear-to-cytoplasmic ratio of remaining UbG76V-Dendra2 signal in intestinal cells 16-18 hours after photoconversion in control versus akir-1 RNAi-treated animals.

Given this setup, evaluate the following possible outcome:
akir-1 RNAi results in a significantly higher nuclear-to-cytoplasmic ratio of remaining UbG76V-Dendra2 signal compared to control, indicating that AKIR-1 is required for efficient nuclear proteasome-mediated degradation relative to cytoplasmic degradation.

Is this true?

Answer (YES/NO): YES